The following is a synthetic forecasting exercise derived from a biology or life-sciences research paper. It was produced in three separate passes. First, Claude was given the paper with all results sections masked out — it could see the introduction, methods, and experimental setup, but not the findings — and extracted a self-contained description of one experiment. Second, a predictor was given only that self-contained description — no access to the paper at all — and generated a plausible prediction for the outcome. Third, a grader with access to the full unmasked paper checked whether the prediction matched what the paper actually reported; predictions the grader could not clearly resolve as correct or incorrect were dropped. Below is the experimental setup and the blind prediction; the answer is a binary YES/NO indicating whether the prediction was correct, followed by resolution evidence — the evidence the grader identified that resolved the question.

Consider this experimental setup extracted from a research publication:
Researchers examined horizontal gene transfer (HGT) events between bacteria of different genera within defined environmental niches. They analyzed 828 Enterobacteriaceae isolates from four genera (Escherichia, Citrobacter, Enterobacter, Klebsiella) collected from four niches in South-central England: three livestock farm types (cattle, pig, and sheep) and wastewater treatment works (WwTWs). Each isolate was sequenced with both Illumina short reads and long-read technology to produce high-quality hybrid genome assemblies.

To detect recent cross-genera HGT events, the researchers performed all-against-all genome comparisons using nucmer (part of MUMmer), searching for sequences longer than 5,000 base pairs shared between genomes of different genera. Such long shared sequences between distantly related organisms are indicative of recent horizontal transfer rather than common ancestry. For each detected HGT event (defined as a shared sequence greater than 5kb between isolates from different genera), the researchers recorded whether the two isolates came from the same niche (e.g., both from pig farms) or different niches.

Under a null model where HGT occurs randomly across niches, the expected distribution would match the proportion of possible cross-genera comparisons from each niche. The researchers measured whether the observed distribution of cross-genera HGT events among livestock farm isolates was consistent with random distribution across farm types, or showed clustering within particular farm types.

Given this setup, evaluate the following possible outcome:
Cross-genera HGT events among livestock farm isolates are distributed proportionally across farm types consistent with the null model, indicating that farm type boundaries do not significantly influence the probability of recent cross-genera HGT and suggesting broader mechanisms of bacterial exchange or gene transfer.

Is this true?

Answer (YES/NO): NO